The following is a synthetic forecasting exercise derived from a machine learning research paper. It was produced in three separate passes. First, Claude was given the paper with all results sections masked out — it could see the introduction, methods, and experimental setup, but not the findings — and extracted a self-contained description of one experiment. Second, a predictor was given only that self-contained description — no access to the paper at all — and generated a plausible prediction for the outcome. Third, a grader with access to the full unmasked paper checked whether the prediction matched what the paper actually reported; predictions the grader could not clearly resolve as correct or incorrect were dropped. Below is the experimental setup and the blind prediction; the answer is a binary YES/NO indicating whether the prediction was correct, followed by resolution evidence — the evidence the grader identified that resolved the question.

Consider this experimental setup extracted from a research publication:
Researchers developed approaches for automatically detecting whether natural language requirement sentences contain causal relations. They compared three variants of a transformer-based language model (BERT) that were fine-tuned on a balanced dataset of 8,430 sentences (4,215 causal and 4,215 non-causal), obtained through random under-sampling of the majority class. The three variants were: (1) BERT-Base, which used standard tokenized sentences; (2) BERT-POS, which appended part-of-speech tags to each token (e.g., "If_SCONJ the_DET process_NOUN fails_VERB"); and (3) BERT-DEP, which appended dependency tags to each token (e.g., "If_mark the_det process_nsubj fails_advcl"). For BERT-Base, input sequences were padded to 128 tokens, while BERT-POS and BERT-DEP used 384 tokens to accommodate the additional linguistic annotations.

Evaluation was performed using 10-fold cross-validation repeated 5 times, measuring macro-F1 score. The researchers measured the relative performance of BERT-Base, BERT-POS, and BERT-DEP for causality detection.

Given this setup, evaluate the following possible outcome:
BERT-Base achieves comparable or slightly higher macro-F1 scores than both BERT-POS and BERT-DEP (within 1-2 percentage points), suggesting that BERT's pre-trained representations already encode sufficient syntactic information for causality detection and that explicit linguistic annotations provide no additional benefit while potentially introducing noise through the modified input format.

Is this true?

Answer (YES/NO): NO